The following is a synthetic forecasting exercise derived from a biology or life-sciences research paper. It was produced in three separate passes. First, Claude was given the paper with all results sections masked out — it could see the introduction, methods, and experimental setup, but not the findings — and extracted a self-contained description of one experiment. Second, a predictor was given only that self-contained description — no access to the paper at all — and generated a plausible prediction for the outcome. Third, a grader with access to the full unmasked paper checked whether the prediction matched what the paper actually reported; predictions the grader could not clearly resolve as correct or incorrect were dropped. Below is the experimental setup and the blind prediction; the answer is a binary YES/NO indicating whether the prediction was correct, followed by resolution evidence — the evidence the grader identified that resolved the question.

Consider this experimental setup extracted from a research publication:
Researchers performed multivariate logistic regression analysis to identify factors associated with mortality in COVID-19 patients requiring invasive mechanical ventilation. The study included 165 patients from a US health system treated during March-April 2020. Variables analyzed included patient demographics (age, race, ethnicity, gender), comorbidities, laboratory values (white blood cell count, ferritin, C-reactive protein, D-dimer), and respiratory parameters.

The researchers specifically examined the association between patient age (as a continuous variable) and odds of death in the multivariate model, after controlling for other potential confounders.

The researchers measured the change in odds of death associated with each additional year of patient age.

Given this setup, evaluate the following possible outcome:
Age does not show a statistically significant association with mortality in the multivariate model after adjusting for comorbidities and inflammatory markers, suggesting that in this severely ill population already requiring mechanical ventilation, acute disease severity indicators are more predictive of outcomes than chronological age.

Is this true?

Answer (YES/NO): NO